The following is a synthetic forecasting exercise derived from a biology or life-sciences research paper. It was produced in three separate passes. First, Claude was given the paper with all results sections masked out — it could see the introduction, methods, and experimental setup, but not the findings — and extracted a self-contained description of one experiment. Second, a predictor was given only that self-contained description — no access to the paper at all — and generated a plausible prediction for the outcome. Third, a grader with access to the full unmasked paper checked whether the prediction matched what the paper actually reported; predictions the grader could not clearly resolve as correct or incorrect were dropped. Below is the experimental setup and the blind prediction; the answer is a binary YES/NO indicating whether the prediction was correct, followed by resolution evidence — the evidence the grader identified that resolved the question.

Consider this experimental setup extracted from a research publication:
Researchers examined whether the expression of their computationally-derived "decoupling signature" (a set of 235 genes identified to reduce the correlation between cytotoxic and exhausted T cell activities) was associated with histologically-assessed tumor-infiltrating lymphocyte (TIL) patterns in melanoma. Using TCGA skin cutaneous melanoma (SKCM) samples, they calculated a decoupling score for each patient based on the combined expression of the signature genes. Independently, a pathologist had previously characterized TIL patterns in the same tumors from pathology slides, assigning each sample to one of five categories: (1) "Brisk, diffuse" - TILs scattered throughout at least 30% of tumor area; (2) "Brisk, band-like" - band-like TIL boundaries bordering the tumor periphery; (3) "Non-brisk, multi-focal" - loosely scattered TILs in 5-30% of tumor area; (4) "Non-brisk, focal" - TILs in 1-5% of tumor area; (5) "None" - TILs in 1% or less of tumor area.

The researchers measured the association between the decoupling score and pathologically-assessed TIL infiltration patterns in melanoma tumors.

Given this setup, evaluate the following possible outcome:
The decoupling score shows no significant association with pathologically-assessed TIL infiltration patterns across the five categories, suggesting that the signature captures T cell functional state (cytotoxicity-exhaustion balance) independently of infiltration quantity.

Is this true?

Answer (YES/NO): NO